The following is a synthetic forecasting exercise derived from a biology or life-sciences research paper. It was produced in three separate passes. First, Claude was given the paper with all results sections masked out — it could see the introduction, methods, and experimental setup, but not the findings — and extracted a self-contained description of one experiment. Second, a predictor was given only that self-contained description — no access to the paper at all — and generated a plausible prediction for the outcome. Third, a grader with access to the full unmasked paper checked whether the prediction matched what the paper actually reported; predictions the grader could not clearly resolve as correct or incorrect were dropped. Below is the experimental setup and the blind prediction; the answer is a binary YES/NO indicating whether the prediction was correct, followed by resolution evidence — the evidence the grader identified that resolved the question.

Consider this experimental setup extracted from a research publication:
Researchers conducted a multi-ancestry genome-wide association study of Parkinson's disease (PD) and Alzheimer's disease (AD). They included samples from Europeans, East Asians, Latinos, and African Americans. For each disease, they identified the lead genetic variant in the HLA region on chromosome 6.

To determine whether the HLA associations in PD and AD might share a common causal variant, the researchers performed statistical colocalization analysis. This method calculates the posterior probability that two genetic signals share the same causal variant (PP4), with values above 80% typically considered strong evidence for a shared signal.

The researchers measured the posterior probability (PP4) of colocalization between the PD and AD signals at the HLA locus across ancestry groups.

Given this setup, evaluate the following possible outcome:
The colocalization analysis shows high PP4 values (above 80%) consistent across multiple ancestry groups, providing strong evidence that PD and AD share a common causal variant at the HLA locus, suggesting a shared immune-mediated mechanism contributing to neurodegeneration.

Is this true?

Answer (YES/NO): YES